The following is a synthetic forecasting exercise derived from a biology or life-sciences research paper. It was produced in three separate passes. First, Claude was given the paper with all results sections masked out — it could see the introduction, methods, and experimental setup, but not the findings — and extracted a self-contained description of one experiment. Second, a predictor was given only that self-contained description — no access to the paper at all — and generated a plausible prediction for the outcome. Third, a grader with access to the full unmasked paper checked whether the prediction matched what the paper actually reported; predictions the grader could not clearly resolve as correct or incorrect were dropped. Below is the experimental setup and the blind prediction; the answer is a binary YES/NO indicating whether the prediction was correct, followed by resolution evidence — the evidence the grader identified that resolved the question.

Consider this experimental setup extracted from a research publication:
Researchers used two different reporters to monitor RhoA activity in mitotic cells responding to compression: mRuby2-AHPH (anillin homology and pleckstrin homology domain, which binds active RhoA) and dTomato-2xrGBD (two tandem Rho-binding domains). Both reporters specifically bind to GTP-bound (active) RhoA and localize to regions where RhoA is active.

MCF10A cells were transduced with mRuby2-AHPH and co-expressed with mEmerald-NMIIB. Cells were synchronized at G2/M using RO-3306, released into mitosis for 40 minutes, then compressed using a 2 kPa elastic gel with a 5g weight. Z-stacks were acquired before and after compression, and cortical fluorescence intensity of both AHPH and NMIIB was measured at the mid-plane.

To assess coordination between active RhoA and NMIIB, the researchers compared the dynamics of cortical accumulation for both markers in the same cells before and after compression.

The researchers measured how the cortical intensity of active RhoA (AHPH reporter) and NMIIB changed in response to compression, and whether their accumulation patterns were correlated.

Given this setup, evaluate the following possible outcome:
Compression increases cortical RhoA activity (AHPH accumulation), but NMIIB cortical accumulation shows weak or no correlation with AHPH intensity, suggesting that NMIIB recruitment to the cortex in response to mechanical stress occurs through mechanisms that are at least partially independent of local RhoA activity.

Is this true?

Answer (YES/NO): NO